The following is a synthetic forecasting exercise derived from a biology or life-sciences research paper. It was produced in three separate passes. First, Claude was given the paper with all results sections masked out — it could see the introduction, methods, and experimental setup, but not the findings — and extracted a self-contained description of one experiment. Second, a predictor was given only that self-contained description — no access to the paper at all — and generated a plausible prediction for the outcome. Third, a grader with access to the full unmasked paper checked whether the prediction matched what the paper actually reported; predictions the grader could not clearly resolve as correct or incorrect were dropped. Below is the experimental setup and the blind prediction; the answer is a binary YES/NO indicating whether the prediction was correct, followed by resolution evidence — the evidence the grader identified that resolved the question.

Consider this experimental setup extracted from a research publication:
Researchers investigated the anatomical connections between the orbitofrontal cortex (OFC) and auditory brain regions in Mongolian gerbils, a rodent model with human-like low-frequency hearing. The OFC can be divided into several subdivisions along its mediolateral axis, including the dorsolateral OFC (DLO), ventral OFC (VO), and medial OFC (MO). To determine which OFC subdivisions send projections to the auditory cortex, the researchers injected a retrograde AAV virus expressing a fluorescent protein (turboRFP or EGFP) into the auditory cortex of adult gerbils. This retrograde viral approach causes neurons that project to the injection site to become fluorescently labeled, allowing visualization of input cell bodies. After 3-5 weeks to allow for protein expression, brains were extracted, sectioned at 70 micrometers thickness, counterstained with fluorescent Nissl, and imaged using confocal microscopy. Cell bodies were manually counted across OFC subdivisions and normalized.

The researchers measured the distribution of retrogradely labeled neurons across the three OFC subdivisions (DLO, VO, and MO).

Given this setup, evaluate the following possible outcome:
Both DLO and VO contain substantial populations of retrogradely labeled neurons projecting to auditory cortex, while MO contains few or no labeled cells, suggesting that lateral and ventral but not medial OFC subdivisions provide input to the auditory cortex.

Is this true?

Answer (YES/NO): NO